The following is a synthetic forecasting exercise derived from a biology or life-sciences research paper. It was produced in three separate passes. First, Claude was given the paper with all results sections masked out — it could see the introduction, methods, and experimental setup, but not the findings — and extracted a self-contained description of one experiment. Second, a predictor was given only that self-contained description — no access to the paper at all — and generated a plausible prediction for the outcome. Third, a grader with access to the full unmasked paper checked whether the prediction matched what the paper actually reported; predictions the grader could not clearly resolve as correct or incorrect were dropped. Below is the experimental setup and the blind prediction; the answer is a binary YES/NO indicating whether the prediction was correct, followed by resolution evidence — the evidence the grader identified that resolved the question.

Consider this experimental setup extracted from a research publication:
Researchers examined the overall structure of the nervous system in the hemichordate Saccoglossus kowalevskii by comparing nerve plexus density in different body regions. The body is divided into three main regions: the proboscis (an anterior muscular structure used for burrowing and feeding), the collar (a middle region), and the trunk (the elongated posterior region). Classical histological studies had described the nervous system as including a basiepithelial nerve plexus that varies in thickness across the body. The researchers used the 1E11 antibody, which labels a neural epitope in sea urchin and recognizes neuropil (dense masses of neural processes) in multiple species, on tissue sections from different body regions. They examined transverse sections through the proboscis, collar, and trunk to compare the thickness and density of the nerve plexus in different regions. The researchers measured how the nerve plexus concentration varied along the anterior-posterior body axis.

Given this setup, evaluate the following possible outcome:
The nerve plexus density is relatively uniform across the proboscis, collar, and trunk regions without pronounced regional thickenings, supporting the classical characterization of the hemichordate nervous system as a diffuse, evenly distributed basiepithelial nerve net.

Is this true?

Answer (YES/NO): NO